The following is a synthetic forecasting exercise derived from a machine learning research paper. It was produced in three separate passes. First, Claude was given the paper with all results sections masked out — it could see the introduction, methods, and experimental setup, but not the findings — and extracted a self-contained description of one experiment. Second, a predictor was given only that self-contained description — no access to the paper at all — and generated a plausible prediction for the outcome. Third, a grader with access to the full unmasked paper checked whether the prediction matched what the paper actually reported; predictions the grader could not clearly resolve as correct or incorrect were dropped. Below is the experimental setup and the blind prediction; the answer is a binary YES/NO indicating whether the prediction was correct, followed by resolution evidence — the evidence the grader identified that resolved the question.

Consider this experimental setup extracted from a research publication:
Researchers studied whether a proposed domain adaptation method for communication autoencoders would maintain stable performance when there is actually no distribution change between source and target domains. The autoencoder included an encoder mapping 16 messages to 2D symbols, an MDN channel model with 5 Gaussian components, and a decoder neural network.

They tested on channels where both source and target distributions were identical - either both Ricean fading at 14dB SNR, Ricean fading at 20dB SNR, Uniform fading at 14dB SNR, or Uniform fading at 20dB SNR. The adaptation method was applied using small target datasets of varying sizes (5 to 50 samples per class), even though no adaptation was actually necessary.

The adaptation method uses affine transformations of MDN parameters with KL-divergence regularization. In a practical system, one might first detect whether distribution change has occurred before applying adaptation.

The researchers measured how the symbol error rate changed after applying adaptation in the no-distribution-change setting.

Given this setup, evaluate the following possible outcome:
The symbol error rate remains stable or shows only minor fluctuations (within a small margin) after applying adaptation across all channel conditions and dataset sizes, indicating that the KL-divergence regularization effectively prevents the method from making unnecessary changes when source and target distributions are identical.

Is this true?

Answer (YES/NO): YES